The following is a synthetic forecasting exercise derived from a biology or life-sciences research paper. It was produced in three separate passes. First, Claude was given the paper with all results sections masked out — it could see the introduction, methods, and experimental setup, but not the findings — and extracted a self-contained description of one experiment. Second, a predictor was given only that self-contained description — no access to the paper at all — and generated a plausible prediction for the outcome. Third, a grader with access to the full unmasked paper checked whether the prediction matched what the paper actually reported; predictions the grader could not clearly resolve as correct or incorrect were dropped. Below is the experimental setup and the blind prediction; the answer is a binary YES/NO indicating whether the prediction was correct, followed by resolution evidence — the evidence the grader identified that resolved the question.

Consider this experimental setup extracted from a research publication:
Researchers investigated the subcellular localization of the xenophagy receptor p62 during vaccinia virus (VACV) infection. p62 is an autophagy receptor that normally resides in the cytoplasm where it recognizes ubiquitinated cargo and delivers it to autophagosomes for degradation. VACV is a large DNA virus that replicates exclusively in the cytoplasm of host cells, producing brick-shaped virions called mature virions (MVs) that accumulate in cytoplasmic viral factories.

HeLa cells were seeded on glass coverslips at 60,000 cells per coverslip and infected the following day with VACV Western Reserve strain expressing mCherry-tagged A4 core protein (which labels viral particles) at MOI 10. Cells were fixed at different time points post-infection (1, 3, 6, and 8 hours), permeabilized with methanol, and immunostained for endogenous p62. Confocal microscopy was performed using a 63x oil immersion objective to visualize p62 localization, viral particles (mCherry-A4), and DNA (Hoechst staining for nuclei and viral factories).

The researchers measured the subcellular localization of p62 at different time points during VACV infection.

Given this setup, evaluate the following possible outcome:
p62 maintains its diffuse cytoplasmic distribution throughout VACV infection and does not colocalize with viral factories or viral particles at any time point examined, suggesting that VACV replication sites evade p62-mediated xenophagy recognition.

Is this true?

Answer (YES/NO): NO